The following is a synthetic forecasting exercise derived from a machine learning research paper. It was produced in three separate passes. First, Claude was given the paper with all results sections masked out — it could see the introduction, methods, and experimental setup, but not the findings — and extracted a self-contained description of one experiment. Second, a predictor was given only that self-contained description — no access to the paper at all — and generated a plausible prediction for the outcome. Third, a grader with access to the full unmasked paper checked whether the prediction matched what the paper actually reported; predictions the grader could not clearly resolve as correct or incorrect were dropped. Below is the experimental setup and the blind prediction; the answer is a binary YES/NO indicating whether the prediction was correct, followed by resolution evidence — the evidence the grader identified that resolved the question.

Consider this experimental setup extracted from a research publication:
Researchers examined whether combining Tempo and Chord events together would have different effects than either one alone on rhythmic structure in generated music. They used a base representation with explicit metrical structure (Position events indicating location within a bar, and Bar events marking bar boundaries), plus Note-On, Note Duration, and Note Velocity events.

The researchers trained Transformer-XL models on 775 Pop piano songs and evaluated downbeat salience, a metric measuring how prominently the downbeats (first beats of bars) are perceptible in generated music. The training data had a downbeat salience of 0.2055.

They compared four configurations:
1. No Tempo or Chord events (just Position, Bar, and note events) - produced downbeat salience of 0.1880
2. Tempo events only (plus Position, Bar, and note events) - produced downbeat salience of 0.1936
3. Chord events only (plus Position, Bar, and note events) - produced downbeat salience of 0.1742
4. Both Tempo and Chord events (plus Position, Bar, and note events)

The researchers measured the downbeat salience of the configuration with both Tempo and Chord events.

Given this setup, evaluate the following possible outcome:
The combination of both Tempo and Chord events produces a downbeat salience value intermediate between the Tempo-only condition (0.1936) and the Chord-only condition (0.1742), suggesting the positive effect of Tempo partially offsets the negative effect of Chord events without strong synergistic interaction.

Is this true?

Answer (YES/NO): NO